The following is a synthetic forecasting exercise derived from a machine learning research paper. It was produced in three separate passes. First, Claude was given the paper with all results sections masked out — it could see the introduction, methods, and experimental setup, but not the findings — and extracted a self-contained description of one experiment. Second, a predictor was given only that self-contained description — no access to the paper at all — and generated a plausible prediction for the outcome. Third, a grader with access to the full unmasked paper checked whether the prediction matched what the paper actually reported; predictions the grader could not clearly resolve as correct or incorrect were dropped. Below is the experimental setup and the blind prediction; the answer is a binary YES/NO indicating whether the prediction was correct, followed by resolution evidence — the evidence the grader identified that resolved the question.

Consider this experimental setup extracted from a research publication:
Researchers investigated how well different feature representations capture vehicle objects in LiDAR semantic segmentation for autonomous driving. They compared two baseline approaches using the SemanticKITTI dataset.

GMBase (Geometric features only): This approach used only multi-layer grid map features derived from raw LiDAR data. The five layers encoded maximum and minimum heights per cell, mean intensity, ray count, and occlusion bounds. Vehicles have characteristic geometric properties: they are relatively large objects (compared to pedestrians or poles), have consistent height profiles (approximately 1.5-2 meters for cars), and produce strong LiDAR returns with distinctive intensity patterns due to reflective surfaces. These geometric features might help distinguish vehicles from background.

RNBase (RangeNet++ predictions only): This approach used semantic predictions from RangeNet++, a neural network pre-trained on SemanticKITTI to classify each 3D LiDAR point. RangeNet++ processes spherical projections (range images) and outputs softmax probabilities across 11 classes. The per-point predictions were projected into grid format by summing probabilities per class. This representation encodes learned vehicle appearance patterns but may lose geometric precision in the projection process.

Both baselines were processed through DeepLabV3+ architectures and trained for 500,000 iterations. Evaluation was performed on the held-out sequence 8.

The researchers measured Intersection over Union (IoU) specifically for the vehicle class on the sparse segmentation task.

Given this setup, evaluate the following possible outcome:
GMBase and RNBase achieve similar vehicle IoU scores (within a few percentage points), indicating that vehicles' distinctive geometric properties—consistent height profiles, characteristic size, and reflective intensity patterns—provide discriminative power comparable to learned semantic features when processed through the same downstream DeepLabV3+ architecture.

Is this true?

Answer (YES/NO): NO